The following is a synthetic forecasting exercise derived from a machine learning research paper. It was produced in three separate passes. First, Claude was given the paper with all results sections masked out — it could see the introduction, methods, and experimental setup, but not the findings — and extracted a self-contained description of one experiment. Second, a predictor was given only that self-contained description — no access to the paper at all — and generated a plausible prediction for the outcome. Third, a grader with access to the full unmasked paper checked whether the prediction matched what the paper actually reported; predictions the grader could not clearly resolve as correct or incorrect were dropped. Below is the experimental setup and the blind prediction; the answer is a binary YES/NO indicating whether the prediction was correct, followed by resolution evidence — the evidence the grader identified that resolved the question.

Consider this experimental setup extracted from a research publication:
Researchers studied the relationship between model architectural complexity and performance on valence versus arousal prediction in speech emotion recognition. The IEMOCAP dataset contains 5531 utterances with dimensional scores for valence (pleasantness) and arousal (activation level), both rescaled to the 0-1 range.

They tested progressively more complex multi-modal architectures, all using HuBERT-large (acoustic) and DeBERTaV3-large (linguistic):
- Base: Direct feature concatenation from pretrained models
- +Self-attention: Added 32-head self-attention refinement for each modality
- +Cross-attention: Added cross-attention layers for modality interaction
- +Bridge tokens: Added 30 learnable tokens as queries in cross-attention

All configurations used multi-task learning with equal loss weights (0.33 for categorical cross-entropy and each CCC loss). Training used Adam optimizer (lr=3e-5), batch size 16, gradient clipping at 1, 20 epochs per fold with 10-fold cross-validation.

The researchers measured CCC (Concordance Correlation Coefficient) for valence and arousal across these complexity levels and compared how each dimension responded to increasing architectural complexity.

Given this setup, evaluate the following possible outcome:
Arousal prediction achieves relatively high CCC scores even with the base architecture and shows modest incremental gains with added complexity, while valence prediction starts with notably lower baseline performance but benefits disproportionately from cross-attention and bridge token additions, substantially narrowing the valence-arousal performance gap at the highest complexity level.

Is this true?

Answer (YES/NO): NO